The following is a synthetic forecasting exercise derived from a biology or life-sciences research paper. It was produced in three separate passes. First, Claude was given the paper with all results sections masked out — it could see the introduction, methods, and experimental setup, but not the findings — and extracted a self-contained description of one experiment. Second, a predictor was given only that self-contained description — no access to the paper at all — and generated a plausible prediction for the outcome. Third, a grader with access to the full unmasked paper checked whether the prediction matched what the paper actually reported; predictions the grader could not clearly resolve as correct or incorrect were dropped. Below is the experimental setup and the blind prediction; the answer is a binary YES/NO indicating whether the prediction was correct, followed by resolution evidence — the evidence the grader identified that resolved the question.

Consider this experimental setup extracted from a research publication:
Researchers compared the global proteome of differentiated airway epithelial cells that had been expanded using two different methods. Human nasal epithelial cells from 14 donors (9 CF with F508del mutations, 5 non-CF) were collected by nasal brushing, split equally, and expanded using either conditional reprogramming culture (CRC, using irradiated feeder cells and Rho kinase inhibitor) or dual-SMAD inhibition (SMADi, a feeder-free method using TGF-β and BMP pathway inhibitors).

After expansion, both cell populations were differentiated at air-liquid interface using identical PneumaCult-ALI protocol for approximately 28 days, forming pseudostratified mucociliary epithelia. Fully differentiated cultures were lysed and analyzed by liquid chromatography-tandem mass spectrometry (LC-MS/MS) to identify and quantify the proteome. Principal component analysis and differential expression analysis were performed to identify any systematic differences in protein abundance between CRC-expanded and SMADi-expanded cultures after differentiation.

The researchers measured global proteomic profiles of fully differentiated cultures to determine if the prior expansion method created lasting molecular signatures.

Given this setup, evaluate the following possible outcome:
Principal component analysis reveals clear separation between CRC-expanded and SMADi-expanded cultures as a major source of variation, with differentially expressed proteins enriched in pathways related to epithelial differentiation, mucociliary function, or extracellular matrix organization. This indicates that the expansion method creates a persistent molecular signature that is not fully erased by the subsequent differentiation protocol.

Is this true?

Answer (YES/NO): NO